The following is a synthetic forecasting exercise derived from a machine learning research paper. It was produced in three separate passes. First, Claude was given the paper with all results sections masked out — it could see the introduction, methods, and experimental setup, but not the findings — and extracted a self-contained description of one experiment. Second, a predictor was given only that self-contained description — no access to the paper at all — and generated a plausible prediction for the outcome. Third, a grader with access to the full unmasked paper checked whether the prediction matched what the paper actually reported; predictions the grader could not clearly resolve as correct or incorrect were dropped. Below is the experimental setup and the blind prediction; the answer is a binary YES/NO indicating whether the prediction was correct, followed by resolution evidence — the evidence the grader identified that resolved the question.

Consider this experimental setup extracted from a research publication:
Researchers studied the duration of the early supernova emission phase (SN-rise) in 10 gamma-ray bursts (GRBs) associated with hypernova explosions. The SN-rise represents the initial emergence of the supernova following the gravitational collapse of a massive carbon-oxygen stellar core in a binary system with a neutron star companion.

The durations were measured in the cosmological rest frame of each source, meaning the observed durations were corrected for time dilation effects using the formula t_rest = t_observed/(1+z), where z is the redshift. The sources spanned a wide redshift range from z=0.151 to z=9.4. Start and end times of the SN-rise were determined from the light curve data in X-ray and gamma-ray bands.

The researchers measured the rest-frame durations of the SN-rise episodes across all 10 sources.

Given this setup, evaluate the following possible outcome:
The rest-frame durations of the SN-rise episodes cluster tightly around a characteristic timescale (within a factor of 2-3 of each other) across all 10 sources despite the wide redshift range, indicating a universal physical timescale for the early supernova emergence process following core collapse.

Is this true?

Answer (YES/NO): NO